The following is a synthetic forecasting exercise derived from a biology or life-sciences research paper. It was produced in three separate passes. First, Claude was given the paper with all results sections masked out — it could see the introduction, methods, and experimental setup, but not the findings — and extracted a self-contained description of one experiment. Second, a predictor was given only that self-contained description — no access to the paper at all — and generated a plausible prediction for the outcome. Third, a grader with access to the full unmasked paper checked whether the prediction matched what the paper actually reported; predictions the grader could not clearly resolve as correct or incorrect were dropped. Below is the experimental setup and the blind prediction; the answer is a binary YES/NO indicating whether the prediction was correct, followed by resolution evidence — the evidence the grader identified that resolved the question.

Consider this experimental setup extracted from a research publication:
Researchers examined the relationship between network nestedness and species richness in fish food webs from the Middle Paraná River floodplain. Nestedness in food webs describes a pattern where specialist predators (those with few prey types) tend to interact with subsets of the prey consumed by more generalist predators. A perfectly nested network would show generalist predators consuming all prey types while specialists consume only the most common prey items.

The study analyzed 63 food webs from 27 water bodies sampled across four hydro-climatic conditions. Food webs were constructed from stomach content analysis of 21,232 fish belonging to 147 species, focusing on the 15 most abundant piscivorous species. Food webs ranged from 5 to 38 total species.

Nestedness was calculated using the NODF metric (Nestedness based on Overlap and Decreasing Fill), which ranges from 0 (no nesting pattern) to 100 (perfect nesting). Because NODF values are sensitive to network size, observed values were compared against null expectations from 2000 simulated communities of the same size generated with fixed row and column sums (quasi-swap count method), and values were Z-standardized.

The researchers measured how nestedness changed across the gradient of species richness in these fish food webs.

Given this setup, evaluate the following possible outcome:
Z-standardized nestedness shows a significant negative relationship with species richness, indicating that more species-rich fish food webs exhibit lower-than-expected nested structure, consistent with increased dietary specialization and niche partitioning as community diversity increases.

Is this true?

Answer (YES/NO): YES